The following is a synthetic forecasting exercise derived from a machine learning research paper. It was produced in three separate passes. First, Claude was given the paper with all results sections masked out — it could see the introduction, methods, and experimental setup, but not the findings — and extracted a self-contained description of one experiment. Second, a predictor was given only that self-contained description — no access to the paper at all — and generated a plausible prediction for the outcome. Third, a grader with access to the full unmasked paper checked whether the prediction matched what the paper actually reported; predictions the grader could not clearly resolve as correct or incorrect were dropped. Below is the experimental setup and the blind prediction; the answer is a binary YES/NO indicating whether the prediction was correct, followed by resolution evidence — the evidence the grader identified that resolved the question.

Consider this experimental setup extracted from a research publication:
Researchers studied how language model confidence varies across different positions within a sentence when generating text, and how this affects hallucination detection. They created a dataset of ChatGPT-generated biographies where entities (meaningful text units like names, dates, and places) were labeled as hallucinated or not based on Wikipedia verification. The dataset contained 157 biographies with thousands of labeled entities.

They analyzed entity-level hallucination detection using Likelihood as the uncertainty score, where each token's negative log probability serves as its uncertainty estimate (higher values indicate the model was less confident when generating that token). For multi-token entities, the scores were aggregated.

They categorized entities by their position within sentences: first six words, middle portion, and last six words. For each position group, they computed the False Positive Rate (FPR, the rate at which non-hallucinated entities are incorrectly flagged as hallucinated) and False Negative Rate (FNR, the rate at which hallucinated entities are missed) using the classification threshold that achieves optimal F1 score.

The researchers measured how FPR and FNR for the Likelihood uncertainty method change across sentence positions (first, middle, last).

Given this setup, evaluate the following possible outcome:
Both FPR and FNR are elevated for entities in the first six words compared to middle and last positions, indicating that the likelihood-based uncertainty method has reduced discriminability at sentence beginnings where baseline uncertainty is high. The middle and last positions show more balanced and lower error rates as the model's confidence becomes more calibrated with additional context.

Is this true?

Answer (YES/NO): NO